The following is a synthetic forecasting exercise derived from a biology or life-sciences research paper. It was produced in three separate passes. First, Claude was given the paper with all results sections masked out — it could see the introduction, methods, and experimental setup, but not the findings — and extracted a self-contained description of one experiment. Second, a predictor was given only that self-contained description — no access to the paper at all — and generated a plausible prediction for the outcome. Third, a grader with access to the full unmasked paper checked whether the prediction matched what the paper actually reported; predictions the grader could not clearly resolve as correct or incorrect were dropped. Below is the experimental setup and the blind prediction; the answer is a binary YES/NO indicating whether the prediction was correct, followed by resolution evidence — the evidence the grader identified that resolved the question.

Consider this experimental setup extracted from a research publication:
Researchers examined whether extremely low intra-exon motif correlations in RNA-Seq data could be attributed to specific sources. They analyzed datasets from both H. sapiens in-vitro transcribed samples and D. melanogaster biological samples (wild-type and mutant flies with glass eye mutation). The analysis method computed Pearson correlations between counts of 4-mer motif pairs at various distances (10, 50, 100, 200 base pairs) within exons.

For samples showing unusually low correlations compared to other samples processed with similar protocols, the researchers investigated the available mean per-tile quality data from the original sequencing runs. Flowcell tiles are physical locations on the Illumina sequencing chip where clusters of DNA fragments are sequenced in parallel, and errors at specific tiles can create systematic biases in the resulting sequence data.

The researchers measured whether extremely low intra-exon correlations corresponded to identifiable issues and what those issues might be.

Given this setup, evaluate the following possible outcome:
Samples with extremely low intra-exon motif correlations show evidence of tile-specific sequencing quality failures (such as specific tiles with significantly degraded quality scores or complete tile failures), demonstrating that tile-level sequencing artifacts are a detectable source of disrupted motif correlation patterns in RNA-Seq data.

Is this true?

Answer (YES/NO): YES